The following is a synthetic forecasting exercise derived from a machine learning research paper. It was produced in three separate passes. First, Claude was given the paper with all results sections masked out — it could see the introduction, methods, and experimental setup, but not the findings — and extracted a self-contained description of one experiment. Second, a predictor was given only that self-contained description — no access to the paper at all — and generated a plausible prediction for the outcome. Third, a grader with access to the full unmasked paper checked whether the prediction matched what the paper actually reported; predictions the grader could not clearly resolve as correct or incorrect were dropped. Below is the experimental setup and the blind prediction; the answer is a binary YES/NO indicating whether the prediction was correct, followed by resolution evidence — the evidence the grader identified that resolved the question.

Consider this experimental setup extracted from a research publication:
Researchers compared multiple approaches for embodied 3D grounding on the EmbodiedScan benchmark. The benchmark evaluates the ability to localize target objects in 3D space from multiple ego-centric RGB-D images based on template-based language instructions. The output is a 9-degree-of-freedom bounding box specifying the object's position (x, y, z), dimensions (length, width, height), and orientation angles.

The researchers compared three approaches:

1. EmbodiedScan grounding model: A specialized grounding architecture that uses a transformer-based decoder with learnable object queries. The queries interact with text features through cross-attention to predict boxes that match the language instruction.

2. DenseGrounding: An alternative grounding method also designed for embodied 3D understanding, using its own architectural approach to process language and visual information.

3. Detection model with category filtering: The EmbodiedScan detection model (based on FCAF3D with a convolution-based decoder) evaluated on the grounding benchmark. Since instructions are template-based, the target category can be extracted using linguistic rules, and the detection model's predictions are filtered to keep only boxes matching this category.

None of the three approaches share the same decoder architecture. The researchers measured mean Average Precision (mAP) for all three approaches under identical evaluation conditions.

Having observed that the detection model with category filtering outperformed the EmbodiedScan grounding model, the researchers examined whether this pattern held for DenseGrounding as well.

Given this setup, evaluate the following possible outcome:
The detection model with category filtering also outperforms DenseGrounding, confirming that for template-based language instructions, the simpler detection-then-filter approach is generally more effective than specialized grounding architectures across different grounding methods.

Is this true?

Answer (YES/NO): YES